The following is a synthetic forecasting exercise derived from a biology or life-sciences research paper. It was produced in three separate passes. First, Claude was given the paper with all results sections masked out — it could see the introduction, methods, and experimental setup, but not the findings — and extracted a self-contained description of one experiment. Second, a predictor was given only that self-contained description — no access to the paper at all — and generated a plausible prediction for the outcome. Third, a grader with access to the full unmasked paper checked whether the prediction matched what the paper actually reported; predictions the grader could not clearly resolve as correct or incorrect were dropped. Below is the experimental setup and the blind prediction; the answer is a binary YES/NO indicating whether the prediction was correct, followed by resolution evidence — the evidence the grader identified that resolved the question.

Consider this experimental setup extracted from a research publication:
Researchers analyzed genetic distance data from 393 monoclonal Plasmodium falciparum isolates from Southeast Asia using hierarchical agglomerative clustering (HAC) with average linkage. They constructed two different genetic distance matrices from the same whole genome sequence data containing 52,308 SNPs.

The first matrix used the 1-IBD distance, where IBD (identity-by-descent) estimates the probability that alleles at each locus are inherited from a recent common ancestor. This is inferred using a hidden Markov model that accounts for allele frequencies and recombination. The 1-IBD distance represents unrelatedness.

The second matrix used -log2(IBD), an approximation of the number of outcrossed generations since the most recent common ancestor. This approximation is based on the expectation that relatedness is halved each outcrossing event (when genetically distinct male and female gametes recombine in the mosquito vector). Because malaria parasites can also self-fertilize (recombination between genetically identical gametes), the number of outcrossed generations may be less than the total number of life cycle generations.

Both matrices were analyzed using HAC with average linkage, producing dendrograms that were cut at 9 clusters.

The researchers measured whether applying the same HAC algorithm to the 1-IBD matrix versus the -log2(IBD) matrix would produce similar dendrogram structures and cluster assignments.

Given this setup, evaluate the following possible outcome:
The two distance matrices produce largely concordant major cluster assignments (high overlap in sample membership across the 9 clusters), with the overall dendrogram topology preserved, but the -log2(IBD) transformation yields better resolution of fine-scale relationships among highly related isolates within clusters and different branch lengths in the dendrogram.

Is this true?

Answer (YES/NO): NO